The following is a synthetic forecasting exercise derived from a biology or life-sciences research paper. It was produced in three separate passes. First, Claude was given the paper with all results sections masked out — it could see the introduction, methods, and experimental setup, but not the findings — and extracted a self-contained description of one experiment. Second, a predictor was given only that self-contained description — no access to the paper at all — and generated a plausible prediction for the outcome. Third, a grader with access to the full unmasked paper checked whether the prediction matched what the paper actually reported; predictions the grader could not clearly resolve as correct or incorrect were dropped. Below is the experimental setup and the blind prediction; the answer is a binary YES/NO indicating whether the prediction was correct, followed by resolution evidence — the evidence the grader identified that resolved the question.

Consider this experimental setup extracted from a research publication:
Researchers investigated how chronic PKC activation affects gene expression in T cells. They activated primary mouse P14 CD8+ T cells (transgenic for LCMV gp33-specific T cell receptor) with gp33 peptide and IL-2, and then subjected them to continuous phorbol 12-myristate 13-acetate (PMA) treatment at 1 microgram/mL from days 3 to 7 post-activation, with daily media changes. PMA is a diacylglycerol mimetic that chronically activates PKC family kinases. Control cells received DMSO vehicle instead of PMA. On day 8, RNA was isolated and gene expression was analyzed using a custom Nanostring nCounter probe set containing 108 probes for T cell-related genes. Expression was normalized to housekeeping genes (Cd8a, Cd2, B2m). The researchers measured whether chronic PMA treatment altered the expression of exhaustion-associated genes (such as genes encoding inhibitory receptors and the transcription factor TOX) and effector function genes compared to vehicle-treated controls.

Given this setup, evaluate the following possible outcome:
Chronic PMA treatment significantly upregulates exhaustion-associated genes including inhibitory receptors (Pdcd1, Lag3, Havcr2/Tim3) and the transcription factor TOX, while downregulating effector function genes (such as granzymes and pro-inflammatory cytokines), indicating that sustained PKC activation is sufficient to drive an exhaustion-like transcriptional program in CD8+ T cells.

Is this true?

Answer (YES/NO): NO